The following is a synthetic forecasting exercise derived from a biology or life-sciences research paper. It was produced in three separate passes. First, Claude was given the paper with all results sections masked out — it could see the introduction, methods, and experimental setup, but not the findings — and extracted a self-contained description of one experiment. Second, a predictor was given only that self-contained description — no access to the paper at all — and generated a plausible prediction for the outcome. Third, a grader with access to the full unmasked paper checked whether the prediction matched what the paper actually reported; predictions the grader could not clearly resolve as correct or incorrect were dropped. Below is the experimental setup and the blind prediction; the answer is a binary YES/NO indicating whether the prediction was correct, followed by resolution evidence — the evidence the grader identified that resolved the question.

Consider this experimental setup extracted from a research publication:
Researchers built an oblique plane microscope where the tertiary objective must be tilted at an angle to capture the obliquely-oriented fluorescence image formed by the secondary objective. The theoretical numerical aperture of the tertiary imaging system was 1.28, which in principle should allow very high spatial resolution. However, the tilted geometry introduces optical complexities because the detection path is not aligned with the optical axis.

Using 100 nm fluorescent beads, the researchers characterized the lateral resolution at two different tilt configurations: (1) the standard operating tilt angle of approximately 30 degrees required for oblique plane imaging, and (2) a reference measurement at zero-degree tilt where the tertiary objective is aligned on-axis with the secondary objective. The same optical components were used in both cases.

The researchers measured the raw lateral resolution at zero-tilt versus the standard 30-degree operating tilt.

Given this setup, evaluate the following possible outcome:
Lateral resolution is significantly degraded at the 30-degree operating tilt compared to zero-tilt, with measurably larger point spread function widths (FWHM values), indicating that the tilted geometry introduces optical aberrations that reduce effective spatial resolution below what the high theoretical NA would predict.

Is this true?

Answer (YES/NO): YES